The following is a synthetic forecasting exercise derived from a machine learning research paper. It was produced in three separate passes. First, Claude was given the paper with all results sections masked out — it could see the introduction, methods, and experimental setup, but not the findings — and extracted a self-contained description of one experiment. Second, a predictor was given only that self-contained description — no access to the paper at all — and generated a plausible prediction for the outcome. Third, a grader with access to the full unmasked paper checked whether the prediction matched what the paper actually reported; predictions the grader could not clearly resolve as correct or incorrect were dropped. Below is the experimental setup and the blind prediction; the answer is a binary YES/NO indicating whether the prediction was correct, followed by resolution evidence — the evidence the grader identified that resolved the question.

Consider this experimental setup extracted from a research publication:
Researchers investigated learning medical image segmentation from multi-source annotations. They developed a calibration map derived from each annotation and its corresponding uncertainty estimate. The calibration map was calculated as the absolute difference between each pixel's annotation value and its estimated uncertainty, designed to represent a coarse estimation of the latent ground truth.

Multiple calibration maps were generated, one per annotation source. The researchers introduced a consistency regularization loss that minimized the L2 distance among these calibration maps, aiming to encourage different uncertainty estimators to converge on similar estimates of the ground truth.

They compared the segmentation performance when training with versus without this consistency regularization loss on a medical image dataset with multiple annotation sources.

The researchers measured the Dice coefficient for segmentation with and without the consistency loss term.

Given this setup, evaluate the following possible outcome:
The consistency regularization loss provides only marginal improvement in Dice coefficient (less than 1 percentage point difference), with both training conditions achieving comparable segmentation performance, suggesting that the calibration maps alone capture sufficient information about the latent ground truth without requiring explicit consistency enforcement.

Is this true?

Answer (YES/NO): NO